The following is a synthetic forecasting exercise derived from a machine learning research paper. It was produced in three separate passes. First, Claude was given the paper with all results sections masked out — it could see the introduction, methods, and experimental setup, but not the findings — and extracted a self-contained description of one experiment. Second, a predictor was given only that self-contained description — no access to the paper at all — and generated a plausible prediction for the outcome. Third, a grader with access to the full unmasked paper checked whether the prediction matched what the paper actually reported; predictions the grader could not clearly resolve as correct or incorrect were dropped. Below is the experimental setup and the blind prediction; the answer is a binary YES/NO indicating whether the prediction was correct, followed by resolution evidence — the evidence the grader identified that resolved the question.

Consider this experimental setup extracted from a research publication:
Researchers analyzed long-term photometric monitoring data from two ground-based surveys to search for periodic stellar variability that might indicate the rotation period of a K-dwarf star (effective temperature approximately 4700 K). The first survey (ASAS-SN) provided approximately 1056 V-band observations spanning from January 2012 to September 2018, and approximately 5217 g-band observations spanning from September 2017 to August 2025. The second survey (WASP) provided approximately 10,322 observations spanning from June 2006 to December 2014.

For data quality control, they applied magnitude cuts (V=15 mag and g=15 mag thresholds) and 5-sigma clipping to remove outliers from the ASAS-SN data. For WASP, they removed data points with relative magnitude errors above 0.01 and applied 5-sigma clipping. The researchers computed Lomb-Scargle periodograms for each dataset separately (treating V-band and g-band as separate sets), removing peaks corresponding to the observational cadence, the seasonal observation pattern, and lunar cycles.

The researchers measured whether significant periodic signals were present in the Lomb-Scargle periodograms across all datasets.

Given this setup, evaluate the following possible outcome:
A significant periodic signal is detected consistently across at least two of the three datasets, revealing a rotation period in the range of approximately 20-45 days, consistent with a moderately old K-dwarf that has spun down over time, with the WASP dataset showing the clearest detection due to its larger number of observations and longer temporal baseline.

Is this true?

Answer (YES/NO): NO